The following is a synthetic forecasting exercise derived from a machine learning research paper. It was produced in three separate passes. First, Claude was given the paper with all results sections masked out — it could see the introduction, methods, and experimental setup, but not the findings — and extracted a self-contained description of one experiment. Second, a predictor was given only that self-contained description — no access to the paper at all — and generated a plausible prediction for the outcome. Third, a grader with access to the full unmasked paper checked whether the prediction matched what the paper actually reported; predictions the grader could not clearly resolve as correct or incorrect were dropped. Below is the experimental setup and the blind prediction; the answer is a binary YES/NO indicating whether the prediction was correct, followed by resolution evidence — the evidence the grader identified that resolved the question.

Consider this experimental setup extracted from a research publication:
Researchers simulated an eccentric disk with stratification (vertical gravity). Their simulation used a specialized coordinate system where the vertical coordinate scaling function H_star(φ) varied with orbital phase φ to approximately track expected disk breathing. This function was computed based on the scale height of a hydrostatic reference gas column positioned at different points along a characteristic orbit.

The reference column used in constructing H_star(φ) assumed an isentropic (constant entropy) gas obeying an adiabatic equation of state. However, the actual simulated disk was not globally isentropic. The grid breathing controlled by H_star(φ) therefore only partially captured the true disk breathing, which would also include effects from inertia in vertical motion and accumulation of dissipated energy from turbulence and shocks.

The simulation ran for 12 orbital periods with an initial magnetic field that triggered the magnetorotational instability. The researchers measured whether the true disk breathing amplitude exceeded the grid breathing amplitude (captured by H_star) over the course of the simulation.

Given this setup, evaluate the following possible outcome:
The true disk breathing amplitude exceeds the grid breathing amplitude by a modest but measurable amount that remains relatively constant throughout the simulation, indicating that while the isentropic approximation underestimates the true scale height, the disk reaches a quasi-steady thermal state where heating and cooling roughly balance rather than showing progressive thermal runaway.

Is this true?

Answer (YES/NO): NO